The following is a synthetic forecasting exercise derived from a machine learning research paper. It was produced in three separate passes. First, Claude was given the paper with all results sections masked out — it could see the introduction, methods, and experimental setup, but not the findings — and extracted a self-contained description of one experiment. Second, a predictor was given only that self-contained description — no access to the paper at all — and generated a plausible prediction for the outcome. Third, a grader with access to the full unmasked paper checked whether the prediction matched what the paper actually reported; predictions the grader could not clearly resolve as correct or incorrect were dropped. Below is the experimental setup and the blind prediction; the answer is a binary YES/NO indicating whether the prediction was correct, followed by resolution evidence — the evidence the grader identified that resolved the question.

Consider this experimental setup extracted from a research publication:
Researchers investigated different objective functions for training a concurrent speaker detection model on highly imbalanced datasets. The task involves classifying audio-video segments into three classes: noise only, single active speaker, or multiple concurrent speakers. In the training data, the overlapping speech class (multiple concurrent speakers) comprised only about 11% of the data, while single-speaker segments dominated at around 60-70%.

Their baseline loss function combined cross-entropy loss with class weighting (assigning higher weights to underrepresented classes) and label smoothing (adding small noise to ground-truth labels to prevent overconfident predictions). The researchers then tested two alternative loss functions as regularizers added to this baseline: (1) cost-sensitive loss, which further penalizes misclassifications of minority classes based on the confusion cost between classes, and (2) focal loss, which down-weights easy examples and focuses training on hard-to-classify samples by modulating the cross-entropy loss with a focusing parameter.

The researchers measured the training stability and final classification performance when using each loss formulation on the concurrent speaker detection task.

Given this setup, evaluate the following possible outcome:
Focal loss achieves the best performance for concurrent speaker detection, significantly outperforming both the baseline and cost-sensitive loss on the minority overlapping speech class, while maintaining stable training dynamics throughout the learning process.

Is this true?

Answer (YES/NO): NO